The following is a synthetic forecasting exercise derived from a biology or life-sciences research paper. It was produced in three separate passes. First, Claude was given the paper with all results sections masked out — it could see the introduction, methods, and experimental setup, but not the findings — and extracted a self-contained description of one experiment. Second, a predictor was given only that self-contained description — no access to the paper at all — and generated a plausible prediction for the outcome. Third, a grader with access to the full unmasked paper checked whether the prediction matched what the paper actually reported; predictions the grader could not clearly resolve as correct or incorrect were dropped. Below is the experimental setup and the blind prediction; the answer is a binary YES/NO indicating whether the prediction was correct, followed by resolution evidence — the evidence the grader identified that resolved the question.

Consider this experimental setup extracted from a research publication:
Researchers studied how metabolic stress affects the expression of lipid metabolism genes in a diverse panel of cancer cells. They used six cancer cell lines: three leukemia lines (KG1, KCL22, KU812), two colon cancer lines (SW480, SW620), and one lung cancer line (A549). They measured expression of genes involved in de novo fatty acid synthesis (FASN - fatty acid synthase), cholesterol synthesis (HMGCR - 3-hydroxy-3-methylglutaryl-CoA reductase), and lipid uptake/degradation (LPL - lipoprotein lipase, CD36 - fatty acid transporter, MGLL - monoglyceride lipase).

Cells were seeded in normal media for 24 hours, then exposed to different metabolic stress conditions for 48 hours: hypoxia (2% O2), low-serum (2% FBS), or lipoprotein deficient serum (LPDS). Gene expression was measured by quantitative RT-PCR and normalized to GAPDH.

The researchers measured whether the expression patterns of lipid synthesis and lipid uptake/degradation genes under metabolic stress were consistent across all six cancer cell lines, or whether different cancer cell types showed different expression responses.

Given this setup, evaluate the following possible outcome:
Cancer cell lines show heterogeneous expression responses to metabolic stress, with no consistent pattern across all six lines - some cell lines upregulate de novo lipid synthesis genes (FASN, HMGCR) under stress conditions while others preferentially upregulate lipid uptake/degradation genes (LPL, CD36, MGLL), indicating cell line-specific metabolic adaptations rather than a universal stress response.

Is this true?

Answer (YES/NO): YES